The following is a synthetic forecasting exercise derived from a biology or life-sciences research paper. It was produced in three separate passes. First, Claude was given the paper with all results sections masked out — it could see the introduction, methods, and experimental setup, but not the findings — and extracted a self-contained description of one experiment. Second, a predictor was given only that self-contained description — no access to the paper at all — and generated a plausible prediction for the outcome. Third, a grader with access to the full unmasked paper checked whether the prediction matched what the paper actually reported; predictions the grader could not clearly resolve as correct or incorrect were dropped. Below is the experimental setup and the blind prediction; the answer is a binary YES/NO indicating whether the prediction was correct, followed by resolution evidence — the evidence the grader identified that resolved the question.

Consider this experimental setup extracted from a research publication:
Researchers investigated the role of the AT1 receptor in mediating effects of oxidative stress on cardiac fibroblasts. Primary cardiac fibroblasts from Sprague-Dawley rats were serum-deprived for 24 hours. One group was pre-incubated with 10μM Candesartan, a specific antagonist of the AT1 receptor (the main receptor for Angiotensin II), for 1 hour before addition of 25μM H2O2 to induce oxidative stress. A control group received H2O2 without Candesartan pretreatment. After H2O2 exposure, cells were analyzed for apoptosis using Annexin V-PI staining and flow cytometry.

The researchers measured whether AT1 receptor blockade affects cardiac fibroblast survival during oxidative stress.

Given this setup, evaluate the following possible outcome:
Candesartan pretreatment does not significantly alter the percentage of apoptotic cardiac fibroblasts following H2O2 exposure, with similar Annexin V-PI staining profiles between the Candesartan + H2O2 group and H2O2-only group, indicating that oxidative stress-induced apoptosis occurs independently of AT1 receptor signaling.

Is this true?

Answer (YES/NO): NO